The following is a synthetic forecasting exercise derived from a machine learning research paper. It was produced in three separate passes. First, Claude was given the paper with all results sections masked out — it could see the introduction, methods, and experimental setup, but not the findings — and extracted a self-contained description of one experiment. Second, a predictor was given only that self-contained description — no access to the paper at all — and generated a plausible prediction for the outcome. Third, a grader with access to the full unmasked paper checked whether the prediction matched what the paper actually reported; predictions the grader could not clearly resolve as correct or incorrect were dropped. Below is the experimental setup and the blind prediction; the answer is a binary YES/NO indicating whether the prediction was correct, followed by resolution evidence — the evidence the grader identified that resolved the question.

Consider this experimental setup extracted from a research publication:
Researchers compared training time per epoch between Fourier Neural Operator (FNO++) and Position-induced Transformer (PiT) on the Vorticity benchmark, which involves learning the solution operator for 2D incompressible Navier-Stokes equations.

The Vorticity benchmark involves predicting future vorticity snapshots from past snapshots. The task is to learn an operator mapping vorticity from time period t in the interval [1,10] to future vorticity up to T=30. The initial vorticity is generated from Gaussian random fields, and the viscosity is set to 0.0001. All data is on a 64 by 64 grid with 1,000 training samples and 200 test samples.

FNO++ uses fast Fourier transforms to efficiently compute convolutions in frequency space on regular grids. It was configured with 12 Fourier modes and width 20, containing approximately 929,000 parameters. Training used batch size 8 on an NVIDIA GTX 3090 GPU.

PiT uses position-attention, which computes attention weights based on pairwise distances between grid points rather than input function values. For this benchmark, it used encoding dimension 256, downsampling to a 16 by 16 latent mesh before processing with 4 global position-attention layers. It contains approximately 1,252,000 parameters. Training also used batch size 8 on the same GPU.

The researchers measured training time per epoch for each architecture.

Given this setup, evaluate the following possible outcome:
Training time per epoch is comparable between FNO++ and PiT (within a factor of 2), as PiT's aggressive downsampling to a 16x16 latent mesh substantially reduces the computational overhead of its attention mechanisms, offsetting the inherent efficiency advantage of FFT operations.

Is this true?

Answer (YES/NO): YES